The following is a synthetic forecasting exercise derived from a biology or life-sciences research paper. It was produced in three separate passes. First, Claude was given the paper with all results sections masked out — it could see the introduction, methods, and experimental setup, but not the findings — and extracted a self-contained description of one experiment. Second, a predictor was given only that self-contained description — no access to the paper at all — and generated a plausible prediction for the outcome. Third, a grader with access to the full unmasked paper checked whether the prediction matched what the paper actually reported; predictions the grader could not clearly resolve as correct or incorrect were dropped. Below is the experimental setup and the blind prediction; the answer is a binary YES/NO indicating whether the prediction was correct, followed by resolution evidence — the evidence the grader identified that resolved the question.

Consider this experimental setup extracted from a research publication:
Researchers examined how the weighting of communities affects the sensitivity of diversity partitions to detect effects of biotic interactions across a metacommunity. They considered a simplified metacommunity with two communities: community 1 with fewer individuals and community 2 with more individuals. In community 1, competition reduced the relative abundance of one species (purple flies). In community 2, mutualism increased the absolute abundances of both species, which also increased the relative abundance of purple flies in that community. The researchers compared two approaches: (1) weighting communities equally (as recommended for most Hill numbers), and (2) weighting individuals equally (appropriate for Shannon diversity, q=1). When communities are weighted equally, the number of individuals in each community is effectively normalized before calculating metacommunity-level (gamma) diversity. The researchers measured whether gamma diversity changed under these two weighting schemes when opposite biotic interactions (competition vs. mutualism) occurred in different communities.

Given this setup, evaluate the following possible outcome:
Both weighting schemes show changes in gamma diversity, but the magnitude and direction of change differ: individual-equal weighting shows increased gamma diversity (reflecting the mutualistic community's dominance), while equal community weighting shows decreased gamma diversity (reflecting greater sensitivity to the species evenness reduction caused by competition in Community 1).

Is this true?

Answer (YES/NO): NO